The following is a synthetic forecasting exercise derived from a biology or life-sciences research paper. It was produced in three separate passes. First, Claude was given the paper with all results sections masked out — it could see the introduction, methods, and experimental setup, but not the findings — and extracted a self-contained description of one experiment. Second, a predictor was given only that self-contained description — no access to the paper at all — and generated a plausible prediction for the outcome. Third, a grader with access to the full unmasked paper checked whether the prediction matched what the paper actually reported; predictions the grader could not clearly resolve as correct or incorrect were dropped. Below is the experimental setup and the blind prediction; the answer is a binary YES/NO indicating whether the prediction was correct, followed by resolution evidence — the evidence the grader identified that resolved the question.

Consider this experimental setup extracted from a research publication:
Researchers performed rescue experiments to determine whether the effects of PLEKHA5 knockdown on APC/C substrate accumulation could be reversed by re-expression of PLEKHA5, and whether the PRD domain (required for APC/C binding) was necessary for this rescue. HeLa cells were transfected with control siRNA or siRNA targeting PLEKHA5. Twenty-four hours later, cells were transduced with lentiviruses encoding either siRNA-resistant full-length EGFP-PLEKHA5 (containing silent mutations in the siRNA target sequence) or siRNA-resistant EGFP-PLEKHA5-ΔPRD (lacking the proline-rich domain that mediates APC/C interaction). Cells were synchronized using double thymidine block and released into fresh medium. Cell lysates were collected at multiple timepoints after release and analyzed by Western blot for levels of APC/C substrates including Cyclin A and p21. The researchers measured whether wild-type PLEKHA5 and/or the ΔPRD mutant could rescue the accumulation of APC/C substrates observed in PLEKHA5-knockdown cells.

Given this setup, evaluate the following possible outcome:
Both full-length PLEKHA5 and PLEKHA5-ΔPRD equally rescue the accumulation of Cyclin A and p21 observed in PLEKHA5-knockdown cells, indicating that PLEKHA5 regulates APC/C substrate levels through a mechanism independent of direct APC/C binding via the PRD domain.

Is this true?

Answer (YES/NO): NO